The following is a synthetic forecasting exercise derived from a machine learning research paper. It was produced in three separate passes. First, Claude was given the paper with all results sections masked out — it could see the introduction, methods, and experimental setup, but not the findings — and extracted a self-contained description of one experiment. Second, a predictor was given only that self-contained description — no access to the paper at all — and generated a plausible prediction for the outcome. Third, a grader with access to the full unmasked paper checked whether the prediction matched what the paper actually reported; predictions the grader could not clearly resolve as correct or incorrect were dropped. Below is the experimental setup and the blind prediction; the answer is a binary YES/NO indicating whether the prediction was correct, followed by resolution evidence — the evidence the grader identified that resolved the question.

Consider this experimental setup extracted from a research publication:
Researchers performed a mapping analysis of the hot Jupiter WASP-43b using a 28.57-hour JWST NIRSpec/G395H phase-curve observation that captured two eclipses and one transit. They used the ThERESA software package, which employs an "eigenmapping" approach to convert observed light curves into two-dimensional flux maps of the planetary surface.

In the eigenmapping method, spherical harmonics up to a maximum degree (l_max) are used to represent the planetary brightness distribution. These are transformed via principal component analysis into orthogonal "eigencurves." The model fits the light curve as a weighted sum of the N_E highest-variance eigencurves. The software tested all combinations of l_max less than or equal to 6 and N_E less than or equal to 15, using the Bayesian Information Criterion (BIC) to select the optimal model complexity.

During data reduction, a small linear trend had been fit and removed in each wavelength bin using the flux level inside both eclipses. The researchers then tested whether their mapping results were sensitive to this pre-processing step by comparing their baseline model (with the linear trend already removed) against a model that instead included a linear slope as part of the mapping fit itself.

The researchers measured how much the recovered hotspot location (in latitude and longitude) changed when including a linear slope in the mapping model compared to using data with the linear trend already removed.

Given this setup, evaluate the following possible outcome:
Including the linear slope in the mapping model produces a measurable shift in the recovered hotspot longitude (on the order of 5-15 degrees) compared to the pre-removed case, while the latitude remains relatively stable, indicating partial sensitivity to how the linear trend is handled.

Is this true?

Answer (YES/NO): NO